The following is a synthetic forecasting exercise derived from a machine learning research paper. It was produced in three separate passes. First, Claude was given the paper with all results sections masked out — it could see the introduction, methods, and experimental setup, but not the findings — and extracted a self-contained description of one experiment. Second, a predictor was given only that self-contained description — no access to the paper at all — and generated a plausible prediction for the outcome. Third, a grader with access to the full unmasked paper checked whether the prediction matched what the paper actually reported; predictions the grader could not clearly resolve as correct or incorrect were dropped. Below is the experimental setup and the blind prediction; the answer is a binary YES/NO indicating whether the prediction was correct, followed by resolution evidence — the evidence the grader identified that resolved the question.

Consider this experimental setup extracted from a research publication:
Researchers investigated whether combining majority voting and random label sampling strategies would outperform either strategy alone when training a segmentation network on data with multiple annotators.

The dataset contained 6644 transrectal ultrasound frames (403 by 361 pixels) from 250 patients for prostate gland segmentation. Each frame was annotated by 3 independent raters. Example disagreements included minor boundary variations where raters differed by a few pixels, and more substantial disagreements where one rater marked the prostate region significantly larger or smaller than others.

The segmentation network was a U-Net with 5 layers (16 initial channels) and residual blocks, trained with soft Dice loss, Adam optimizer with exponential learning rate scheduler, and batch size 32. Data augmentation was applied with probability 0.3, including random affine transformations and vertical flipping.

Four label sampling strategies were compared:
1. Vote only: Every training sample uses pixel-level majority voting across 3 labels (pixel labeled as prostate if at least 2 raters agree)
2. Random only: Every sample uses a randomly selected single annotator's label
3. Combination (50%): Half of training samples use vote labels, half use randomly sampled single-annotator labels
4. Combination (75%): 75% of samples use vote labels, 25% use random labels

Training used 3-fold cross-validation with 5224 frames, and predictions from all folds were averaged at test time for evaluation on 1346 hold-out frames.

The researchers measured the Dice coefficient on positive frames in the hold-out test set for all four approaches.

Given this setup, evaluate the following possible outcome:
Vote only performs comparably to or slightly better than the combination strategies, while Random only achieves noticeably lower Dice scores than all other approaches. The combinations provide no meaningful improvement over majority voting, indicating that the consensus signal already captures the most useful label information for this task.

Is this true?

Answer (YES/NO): NO